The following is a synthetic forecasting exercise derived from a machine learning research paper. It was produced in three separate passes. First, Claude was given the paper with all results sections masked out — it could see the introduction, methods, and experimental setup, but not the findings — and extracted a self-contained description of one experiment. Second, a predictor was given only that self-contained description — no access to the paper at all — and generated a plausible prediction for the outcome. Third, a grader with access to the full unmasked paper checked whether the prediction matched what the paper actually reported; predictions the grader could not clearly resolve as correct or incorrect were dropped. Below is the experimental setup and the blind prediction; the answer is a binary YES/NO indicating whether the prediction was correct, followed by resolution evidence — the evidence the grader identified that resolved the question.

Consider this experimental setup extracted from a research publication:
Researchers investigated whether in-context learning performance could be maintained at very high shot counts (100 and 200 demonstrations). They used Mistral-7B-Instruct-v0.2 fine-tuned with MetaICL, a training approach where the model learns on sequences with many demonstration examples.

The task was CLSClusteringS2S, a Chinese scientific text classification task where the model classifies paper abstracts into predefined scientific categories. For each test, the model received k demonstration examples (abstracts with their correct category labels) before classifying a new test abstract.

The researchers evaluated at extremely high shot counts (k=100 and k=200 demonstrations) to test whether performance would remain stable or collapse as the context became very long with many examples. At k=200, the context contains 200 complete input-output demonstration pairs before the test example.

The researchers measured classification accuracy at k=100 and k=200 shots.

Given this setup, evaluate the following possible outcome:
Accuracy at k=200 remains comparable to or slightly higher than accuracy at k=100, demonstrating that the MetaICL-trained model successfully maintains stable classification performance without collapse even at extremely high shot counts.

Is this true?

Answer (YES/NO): NO